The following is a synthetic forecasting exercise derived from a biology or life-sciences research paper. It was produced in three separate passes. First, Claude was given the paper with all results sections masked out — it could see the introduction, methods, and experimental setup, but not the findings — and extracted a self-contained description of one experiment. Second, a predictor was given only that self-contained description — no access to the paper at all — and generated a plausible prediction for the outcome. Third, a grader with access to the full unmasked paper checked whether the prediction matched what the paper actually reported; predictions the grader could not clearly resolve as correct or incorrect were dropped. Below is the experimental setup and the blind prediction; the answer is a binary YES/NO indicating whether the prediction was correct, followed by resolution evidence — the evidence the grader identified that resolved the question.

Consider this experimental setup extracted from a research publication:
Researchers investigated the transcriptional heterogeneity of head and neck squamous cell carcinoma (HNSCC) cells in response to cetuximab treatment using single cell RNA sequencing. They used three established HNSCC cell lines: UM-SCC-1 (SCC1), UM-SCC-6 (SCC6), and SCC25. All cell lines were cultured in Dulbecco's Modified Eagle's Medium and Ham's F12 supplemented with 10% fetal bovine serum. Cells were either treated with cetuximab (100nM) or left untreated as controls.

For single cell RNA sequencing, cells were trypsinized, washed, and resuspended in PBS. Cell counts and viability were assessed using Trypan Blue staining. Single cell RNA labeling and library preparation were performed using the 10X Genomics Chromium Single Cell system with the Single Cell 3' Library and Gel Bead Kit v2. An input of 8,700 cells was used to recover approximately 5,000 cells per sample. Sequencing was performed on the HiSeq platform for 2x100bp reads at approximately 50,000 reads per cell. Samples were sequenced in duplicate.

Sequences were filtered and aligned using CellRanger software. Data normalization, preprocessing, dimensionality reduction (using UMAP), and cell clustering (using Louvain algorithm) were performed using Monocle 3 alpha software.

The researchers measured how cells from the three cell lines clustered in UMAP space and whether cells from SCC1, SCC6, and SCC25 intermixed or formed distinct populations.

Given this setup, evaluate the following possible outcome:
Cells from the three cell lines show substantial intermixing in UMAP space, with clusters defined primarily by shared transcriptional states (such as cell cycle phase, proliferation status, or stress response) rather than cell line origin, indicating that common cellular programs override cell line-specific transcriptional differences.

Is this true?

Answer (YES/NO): NO